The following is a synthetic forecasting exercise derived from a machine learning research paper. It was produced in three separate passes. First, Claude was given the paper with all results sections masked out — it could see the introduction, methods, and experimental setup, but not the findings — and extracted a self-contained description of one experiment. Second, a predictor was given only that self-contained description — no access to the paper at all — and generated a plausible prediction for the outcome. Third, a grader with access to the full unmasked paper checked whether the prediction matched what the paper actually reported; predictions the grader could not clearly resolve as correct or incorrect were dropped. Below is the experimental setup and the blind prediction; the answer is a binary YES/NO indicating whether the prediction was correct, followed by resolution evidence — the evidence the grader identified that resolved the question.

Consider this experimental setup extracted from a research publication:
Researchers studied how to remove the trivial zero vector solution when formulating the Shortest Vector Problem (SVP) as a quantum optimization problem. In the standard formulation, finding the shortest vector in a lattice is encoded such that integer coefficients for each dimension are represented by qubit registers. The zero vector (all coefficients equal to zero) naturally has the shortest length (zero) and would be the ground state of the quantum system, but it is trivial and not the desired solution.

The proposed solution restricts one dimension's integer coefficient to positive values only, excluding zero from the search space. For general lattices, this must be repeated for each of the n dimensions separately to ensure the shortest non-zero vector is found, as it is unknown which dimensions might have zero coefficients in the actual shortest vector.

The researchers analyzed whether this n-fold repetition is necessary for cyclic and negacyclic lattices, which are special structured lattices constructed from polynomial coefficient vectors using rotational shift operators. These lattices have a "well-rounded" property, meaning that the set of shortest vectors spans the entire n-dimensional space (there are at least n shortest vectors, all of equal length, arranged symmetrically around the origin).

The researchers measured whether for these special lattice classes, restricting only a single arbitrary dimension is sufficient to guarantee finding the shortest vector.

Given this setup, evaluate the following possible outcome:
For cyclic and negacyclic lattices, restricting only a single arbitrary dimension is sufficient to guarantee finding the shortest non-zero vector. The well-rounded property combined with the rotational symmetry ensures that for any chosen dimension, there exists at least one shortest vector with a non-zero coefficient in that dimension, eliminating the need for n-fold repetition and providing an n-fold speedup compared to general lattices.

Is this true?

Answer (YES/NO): YES